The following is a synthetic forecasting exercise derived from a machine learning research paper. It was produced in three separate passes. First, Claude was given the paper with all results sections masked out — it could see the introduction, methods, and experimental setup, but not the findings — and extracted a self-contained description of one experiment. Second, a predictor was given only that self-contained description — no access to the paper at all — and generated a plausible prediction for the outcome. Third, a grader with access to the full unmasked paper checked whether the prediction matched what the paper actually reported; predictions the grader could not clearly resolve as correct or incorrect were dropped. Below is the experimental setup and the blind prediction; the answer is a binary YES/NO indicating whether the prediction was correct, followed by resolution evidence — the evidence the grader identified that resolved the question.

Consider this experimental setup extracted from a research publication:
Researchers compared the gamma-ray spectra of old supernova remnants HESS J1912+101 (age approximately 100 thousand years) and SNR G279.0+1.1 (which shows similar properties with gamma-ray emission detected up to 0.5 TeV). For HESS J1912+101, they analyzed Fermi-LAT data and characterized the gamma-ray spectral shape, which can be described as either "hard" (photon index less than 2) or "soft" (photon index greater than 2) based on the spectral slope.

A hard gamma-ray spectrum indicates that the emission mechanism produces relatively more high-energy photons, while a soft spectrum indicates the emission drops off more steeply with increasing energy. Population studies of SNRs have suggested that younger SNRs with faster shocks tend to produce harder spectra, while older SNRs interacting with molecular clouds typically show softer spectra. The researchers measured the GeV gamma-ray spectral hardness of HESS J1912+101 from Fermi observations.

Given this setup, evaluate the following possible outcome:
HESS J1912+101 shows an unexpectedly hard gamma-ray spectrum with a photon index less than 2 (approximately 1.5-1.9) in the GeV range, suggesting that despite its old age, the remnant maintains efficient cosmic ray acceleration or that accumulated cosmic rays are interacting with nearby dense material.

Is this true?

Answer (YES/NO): NO